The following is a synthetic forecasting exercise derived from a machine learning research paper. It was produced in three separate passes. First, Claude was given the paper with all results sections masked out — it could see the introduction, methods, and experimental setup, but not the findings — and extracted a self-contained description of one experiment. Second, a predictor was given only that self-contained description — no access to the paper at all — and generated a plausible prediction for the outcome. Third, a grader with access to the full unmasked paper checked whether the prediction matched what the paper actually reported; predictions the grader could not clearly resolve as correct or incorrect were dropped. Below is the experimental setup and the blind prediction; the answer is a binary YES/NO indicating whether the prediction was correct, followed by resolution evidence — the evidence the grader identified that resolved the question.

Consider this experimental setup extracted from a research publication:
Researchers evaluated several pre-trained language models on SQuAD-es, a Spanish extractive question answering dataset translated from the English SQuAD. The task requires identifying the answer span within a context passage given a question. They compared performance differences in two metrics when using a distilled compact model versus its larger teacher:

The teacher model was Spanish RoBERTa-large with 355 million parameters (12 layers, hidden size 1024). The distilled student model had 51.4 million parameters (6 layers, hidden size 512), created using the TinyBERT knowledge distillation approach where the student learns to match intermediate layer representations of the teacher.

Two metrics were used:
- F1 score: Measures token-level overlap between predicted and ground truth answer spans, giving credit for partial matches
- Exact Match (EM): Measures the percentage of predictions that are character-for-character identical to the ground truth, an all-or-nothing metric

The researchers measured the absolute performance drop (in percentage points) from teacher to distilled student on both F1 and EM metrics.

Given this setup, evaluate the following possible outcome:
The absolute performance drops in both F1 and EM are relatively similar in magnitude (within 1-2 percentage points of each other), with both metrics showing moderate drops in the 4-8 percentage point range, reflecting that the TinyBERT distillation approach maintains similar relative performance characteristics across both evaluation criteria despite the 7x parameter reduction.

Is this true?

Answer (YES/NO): YES